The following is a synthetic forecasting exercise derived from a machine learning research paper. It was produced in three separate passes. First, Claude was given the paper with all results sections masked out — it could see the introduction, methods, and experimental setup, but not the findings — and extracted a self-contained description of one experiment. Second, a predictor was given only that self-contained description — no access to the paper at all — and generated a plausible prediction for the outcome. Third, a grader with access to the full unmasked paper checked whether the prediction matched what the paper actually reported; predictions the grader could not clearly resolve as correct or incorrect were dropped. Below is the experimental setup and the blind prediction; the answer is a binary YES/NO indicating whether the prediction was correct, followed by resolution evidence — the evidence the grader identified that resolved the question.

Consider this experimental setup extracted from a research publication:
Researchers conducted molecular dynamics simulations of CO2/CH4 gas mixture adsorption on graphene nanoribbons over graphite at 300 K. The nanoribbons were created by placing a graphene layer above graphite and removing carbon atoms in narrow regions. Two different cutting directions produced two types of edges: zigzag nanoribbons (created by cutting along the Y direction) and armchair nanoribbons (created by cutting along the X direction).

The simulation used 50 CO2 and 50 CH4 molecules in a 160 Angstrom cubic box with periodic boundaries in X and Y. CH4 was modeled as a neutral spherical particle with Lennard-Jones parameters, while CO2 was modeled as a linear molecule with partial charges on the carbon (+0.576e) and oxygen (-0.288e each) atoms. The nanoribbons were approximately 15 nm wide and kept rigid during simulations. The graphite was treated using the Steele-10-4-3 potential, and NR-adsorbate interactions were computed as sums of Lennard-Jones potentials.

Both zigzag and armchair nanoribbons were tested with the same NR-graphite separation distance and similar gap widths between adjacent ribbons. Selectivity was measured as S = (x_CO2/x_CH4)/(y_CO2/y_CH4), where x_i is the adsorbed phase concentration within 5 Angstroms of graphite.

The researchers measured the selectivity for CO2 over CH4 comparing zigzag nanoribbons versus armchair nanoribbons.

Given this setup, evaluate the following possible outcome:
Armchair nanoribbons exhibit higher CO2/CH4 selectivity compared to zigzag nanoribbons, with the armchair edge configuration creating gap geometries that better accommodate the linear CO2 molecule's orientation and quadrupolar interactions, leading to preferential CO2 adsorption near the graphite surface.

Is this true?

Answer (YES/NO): YES